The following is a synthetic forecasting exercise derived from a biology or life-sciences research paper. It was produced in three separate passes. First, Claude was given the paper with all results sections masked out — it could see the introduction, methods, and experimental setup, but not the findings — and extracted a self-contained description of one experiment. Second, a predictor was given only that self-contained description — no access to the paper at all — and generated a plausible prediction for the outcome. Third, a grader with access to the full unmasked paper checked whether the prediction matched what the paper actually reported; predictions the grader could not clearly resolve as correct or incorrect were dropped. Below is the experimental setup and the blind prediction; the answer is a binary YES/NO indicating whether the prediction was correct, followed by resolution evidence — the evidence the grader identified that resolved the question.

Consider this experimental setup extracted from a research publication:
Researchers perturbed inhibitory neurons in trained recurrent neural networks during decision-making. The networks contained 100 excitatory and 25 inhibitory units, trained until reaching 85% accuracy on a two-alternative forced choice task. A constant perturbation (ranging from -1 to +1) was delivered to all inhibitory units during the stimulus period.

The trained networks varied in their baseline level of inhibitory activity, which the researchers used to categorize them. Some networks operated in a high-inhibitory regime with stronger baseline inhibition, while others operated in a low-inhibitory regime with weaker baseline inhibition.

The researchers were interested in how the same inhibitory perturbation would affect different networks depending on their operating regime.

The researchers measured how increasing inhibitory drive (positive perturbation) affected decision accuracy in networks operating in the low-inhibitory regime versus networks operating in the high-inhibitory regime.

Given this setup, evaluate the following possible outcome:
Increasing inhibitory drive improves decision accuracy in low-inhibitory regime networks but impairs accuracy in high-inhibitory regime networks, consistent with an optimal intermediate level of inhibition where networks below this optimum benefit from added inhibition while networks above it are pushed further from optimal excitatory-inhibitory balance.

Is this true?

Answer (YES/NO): NO